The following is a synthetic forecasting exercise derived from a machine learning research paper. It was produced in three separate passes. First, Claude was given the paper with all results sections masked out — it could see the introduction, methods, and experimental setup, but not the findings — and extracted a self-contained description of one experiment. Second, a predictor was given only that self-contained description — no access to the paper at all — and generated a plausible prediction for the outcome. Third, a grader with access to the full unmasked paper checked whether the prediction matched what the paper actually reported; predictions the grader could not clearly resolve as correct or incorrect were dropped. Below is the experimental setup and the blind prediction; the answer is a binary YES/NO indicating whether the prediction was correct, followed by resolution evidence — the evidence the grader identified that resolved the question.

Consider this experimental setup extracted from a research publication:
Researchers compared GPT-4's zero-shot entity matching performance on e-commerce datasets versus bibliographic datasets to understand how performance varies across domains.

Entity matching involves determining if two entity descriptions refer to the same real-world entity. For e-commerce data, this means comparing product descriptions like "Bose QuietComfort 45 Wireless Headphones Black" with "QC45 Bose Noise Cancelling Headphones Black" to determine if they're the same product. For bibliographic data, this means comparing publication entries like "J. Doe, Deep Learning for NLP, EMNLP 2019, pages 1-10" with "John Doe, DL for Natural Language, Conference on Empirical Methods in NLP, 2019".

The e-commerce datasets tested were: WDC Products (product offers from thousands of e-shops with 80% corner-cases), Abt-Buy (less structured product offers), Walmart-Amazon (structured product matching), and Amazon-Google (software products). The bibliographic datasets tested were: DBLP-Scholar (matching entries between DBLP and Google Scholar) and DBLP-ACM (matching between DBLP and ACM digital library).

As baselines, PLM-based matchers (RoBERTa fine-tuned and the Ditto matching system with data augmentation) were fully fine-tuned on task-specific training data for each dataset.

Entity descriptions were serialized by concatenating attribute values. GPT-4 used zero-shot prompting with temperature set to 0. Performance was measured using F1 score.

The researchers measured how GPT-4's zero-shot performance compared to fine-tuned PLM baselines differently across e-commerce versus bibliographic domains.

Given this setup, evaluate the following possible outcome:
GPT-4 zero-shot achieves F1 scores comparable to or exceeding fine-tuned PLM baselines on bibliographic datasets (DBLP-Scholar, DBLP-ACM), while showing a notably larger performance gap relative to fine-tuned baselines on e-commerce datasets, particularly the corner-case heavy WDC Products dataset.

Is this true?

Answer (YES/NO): NO